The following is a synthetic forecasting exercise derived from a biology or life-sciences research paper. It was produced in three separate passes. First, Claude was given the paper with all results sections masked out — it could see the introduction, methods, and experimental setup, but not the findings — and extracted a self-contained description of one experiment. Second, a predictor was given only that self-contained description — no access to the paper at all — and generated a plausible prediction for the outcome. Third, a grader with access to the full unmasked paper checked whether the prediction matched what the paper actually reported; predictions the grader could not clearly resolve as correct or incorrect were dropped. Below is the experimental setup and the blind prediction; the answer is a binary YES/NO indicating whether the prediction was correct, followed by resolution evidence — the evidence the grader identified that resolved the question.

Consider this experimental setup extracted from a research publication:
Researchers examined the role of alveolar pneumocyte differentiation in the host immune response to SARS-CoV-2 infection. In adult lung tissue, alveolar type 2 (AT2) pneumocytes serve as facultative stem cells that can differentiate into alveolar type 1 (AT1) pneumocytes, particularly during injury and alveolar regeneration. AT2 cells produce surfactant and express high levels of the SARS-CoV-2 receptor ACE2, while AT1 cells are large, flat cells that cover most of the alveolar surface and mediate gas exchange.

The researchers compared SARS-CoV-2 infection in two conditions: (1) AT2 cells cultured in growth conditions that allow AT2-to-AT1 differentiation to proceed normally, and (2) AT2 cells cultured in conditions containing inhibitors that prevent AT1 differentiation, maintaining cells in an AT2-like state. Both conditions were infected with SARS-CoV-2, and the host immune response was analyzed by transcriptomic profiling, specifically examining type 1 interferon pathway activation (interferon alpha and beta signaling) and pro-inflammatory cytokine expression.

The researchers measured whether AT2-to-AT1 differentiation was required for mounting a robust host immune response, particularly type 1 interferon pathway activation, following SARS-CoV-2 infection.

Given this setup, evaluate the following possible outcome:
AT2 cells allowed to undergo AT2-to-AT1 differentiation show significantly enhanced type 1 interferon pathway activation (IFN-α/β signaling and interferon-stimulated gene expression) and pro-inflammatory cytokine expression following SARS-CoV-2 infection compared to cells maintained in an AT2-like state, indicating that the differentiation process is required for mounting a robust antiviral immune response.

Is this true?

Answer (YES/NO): YES